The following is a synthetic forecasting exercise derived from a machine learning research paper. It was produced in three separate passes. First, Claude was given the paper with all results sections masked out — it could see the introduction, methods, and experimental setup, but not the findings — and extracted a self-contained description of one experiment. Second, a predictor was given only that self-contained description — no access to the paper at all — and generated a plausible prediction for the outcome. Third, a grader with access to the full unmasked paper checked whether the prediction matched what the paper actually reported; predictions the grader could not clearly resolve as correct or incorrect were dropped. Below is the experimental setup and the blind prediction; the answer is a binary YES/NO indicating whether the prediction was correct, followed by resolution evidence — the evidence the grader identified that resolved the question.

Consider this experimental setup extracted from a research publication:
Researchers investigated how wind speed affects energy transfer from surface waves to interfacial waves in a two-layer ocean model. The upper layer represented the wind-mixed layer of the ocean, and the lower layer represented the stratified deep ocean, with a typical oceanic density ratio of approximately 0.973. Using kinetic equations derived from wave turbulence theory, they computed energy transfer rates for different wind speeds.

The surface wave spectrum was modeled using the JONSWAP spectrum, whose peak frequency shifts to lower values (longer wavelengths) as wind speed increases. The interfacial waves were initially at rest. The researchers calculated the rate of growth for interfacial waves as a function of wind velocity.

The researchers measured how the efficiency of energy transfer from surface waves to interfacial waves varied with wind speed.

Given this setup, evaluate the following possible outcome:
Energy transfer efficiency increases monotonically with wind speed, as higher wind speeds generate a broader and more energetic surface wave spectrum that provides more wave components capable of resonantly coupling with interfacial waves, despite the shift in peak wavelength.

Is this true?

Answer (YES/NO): NO